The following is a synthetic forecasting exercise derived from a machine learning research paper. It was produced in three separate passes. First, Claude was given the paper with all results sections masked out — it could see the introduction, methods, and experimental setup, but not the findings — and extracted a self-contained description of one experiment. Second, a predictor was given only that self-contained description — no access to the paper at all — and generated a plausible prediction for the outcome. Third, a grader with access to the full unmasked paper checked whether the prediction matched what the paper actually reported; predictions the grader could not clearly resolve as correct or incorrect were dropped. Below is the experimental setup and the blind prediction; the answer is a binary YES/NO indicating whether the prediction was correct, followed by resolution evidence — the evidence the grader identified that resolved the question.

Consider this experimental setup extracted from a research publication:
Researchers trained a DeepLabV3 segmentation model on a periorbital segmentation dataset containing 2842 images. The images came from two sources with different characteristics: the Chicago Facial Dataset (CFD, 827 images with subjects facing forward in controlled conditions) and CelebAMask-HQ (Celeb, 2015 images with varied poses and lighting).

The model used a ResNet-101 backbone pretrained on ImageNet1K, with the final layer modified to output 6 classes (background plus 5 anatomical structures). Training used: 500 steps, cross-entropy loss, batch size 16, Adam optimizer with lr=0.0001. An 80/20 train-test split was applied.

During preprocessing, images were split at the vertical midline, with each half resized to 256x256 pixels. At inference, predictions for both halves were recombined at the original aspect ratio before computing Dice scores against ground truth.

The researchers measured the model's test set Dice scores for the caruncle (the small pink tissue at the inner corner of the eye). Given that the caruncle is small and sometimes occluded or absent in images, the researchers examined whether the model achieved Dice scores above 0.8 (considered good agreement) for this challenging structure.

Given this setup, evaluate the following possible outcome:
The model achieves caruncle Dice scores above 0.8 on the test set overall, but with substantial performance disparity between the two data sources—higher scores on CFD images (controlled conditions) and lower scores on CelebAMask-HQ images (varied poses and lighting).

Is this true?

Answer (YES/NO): NO